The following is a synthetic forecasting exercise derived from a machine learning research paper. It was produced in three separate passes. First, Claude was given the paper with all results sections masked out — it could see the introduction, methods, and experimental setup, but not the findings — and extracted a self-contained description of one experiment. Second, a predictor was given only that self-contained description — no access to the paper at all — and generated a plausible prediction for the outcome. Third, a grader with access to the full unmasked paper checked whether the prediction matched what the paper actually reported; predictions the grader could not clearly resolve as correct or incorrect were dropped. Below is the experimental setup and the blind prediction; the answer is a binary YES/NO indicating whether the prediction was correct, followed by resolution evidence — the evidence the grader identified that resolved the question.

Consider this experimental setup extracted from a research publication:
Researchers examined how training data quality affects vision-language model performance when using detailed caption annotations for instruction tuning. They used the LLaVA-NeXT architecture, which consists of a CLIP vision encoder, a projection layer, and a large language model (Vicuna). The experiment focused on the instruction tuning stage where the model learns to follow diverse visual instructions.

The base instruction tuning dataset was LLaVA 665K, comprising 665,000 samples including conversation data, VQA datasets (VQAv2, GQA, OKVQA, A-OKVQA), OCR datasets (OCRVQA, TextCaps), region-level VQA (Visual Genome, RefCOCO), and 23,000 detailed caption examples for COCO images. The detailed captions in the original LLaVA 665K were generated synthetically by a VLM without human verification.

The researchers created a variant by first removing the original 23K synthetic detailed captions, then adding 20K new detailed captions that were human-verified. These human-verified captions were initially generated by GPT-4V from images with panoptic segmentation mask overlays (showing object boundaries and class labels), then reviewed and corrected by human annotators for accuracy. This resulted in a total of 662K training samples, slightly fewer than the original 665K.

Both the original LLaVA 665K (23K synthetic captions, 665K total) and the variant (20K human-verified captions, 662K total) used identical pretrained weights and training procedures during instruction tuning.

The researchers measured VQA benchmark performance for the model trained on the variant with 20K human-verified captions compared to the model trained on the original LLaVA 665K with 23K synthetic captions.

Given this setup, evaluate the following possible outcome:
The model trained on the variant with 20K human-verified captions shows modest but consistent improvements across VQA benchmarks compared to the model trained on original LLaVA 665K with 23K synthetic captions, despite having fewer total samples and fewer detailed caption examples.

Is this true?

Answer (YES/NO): YES